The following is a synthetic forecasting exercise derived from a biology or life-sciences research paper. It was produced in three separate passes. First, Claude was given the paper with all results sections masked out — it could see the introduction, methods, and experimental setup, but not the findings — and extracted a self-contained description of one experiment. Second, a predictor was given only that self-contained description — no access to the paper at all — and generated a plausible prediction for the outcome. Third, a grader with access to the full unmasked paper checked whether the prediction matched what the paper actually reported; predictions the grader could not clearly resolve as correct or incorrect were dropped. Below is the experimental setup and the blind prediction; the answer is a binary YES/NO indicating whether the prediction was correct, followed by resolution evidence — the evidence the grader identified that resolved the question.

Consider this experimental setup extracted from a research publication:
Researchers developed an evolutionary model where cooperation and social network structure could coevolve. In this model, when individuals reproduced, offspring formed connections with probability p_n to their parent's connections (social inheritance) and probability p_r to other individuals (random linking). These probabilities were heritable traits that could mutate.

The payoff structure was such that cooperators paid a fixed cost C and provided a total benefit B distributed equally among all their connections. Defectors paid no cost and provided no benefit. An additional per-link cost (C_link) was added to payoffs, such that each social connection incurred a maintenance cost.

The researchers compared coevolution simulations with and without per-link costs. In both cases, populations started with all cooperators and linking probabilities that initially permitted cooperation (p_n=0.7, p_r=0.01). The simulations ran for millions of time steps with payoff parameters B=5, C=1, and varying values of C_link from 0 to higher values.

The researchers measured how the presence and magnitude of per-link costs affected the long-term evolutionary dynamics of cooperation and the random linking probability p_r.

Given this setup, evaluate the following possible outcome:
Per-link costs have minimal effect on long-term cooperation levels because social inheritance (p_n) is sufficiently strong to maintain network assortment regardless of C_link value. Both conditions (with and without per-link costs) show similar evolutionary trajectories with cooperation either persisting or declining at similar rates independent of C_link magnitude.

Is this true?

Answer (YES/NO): NO